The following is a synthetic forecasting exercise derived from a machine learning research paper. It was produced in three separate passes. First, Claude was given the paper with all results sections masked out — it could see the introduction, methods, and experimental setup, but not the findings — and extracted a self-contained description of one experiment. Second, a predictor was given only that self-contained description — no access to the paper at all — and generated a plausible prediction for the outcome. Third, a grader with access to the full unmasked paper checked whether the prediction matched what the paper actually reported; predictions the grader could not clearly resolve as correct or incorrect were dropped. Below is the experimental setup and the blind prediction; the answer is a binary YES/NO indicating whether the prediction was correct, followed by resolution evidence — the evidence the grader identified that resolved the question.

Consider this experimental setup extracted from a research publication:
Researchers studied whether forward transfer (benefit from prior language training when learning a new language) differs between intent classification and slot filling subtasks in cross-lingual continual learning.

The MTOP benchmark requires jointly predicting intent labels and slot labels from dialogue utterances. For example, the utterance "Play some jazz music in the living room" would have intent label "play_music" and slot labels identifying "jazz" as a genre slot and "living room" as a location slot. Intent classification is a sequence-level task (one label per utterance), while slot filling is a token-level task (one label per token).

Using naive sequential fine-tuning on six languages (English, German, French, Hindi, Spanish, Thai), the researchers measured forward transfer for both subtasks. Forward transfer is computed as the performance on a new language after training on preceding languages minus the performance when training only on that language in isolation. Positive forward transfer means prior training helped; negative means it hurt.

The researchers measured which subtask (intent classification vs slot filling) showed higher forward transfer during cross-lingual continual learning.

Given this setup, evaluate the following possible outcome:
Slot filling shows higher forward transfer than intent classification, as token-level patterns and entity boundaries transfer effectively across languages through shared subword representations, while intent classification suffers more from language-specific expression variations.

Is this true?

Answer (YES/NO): YES